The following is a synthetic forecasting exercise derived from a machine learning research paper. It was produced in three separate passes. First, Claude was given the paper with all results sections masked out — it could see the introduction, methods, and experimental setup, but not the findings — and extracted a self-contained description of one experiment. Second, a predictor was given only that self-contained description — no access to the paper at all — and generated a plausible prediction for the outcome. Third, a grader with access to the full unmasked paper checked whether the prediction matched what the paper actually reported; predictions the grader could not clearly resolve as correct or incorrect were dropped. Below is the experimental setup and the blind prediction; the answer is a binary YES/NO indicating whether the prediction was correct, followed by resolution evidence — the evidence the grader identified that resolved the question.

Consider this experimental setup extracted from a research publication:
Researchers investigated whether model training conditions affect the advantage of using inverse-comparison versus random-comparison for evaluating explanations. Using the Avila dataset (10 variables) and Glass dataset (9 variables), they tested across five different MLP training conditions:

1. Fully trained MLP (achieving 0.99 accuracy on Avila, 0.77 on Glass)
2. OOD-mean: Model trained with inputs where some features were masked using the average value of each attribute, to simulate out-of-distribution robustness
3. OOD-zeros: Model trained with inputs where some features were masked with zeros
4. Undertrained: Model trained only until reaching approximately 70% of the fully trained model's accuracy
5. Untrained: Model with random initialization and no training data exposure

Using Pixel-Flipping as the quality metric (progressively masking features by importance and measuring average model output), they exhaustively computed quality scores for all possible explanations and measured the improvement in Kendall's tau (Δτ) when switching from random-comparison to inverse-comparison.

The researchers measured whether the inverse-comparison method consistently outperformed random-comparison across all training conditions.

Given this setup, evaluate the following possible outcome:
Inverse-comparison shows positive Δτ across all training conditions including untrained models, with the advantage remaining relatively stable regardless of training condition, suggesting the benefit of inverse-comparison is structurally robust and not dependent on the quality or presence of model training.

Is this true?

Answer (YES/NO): NO